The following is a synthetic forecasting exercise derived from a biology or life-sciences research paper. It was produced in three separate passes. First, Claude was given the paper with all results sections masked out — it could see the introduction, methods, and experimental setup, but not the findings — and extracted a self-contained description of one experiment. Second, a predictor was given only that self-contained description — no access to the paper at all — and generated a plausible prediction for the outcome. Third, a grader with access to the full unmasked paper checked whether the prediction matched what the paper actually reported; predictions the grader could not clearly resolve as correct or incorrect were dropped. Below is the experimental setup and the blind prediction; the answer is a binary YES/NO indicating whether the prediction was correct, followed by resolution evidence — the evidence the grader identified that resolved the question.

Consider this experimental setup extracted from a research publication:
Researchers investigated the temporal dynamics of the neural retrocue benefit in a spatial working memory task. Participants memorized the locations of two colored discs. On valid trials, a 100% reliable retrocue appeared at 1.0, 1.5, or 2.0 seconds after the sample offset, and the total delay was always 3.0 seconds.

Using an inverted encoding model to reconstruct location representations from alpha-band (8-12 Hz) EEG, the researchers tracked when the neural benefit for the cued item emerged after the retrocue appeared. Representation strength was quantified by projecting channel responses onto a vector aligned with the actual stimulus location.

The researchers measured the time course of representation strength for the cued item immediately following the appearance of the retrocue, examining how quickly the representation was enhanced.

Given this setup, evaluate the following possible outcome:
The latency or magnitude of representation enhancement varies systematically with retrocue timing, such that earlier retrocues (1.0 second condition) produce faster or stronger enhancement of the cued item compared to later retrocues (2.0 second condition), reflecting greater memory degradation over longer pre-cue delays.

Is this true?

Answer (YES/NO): YES